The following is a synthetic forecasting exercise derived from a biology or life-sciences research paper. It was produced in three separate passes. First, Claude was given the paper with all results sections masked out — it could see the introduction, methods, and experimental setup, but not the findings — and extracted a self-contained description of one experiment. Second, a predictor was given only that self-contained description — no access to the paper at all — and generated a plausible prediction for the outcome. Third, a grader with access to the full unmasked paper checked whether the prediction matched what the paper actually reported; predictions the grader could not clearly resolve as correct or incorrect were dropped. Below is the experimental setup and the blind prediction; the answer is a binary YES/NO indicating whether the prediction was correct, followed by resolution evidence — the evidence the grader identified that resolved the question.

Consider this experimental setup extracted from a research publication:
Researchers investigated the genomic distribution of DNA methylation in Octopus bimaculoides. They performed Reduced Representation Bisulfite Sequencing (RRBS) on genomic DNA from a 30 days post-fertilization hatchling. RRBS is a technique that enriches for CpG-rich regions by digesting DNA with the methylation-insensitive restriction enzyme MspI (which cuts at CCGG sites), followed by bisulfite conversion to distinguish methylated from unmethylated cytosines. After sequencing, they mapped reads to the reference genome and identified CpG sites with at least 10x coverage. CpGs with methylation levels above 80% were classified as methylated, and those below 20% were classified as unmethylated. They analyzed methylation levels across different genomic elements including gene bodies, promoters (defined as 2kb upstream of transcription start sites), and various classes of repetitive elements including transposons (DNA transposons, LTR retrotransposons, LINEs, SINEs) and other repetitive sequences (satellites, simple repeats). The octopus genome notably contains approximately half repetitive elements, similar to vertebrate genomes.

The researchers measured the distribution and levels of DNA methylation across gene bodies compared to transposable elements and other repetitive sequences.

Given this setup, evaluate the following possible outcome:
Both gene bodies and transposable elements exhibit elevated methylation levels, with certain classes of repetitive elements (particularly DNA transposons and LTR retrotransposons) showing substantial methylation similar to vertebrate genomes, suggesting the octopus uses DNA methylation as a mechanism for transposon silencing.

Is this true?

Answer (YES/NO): NO